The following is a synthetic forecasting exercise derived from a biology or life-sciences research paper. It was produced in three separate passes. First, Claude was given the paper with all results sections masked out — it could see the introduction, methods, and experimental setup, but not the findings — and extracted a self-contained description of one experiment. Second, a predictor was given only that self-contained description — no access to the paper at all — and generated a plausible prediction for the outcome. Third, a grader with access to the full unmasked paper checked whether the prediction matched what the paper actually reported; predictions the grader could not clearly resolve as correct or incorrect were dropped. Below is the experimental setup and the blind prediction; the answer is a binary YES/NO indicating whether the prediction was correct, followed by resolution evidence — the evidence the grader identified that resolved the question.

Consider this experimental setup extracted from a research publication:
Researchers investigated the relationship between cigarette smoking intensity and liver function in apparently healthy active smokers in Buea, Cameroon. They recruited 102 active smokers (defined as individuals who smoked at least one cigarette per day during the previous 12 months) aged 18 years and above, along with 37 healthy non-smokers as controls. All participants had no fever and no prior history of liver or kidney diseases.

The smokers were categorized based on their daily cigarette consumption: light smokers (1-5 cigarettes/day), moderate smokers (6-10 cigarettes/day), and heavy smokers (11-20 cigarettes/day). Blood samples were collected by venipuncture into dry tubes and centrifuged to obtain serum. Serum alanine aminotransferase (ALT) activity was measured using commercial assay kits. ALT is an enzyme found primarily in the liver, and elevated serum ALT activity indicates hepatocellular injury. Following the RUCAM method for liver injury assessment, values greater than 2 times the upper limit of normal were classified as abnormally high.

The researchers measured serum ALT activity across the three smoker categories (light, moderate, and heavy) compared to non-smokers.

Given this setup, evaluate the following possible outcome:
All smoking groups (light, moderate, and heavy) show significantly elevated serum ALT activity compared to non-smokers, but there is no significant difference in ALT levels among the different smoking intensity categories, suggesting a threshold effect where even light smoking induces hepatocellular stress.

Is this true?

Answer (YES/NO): NO